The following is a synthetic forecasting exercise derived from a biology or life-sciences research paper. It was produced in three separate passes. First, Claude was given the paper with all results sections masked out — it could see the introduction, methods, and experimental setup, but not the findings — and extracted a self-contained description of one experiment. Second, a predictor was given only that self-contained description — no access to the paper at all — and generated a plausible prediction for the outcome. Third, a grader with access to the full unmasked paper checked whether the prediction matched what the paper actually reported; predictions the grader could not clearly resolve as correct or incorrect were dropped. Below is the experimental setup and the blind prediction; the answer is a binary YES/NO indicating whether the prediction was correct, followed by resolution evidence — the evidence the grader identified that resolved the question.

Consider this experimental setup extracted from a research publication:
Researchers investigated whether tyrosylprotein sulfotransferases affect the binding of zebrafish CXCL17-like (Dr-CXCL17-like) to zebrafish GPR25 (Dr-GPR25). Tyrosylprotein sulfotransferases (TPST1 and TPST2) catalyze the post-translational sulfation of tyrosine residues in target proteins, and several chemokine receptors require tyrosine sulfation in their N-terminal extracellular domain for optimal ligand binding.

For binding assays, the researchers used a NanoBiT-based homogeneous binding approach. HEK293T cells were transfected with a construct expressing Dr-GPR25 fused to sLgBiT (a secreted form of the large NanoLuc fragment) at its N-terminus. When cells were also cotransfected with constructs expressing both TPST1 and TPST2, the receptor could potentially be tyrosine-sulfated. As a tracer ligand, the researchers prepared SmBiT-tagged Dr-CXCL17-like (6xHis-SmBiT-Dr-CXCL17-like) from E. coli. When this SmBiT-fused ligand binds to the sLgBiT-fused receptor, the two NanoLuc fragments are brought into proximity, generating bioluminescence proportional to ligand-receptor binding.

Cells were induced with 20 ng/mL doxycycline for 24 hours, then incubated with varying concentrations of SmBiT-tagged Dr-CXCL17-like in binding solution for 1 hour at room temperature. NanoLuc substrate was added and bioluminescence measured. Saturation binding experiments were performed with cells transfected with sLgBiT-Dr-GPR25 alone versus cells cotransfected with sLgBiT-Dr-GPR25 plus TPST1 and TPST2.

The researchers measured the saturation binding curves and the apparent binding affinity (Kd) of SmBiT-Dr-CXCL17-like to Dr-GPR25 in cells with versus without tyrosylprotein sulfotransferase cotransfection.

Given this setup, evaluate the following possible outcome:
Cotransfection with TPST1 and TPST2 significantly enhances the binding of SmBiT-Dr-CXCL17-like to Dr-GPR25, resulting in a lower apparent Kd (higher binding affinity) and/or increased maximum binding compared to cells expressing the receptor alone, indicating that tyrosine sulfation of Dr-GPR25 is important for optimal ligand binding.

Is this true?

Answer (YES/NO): NO